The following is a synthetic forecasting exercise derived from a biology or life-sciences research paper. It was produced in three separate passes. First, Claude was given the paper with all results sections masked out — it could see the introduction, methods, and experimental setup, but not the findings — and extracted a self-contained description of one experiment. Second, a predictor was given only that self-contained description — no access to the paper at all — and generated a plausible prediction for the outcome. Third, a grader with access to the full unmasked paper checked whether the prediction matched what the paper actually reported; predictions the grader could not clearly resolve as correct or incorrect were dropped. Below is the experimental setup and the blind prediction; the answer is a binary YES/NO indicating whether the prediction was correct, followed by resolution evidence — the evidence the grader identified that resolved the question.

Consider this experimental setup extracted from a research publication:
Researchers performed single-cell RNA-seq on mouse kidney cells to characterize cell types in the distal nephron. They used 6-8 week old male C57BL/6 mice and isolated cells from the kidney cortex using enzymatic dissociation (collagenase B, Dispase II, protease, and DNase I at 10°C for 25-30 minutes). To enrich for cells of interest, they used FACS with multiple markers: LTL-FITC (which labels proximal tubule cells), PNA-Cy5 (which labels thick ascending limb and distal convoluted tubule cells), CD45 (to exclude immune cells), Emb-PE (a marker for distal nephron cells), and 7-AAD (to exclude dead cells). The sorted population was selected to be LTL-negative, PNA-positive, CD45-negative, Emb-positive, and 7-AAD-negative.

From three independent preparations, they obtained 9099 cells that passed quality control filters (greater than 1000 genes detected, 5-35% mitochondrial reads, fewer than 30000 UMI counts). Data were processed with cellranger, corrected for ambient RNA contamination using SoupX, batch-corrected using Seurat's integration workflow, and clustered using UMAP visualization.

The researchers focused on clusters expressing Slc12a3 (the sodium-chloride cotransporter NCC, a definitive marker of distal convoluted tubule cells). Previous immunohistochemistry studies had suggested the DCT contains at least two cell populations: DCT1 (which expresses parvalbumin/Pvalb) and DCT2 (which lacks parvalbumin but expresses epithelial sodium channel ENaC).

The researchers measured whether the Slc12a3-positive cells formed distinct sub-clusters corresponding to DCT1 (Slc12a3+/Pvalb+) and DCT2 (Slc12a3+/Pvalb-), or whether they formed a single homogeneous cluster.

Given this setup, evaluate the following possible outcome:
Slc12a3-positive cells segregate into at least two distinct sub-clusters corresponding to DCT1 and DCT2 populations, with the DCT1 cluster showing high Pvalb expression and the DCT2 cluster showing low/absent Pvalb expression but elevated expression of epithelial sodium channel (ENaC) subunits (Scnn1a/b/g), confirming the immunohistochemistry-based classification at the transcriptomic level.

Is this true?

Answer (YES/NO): YES